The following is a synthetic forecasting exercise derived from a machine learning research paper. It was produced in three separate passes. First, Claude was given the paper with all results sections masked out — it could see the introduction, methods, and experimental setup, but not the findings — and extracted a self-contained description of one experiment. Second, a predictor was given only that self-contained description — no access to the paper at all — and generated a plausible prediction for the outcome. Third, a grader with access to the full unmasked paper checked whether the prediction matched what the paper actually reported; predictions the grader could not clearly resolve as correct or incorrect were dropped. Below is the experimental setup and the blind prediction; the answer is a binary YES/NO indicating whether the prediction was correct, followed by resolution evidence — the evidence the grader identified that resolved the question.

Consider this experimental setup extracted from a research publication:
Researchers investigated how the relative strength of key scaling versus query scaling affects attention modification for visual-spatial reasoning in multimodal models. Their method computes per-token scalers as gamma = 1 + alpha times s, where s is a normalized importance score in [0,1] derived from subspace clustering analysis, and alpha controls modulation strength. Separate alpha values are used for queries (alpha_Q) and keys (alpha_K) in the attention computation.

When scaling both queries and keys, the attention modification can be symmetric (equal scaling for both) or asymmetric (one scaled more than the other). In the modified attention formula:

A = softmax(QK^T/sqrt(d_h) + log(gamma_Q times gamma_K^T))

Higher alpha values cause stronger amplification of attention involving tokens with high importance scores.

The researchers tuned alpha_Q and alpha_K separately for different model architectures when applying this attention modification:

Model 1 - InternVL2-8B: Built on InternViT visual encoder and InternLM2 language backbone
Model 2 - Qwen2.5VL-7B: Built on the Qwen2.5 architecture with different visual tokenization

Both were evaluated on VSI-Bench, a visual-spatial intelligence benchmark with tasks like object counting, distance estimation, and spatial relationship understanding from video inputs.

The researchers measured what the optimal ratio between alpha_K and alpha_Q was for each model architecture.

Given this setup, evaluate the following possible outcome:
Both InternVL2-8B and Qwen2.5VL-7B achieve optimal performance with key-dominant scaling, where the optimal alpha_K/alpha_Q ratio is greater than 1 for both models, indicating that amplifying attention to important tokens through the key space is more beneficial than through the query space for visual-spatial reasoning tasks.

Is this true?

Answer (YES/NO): NO